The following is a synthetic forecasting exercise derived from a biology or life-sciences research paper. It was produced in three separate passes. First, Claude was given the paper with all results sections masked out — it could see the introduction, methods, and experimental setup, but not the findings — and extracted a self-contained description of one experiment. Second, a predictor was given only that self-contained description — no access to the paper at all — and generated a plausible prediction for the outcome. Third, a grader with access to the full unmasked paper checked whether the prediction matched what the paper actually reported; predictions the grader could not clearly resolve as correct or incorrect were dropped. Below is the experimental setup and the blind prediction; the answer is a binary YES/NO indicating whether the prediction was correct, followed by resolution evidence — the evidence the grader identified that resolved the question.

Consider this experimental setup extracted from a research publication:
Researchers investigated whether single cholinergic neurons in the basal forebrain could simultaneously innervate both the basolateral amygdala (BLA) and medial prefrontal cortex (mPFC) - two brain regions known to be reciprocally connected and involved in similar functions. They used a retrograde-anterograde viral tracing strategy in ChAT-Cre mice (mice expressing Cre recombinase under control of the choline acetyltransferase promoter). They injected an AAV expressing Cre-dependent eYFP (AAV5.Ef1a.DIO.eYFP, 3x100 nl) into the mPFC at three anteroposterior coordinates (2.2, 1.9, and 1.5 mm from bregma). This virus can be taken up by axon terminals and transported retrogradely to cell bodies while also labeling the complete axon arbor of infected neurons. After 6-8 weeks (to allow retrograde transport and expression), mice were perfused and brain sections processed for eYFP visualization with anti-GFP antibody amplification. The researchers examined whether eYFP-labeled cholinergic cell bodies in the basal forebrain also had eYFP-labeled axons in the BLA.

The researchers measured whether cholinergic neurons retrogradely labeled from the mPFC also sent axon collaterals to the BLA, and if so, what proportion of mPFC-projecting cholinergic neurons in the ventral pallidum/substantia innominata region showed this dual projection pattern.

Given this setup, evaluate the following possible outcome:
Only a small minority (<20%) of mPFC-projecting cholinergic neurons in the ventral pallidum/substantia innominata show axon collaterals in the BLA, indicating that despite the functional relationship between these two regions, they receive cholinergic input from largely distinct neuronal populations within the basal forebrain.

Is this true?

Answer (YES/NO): NO